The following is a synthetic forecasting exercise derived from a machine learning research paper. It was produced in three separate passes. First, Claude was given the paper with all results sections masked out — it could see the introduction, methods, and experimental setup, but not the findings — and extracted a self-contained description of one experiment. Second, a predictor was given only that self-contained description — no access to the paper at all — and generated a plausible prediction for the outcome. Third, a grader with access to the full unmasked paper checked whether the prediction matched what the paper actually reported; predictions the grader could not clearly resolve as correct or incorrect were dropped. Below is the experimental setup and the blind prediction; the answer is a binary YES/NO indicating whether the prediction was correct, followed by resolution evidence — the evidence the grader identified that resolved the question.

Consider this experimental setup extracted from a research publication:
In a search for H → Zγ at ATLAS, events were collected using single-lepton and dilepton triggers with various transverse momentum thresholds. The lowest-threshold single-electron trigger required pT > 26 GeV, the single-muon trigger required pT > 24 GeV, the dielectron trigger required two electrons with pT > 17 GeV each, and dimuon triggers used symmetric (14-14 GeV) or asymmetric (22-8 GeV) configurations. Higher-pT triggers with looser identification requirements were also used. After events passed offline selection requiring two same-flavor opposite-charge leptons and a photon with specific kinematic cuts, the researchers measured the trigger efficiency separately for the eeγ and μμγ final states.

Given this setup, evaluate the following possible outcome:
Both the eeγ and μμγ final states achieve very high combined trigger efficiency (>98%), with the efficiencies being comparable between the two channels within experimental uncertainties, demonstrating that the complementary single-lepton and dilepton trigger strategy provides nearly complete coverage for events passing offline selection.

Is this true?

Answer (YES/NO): NO